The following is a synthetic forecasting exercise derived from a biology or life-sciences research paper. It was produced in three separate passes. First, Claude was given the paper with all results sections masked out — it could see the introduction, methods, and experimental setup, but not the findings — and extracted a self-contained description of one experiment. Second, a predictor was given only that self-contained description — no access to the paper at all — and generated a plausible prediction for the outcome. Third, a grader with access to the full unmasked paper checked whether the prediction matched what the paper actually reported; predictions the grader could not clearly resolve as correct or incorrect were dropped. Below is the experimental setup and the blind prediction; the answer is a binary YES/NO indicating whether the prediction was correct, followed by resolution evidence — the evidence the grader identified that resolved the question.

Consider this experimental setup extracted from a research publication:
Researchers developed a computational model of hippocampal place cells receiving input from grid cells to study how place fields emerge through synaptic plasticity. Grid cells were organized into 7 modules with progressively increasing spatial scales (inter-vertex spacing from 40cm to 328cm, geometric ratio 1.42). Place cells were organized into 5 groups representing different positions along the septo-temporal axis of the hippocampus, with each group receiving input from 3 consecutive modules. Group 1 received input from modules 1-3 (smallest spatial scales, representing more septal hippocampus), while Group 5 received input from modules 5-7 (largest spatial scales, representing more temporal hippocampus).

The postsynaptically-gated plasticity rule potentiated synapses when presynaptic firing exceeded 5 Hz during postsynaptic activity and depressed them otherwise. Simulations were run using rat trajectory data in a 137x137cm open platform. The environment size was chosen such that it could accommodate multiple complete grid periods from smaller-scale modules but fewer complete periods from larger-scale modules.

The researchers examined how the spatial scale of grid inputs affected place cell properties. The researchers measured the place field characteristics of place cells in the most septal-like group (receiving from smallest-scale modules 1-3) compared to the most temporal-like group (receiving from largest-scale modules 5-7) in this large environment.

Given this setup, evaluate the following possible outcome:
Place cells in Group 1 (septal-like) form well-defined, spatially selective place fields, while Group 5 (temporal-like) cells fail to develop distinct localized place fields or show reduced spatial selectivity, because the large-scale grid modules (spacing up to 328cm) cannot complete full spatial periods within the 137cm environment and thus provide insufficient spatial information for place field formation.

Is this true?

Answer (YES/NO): NO